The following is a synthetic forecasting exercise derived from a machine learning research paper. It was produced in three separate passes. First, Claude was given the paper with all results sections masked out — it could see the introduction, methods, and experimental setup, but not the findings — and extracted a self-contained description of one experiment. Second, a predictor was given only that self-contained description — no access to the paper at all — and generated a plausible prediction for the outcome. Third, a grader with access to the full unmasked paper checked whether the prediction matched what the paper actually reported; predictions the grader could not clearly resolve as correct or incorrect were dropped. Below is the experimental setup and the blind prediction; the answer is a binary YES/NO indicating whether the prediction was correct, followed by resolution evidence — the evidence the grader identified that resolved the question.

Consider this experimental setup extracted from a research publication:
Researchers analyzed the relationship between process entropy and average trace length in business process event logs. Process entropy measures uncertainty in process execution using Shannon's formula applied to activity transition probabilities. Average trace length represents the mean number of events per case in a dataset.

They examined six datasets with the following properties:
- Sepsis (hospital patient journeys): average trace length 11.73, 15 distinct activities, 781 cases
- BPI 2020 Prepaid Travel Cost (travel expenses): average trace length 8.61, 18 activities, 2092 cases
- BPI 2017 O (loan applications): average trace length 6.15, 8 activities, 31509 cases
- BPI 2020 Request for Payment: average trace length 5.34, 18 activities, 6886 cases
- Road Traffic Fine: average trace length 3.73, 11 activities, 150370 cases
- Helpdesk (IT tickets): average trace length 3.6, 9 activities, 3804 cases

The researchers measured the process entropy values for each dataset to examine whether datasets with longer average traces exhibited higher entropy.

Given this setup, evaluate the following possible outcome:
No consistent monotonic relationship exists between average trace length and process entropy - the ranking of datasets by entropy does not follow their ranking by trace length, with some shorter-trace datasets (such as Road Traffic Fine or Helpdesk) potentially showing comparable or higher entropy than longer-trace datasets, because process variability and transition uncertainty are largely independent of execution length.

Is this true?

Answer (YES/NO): NO